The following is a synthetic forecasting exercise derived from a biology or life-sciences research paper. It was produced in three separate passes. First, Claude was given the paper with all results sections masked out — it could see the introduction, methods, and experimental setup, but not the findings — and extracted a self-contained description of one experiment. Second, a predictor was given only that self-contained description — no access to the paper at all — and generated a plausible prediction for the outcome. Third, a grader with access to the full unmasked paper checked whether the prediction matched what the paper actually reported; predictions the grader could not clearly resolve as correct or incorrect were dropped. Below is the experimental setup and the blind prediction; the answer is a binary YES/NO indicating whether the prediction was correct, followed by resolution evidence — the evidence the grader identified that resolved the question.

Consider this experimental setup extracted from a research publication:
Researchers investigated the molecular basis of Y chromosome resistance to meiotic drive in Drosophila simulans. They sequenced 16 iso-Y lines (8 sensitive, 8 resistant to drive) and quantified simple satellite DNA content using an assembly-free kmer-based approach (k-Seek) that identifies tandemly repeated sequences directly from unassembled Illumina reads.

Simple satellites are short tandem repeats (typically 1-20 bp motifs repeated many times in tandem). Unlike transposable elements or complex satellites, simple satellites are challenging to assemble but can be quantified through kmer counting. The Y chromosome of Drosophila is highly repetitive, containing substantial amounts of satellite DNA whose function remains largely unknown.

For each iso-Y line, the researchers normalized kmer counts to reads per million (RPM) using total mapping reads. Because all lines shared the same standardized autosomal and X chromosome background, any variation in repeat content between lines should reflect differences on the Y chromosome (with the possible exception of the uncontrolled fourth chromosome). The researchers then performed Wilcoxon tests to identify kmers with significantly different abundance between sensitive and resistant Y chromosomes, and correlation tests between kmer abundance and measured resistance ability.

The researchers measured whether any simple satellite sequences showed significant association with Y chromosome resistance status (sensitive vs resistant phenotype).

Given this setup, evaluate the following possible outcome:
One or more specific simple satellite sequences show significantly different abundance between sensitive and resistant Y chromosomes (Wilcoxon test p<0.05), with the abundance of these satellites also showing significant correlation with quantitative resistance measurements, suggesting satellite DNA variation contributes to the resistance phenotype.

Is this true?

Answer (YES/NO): YES